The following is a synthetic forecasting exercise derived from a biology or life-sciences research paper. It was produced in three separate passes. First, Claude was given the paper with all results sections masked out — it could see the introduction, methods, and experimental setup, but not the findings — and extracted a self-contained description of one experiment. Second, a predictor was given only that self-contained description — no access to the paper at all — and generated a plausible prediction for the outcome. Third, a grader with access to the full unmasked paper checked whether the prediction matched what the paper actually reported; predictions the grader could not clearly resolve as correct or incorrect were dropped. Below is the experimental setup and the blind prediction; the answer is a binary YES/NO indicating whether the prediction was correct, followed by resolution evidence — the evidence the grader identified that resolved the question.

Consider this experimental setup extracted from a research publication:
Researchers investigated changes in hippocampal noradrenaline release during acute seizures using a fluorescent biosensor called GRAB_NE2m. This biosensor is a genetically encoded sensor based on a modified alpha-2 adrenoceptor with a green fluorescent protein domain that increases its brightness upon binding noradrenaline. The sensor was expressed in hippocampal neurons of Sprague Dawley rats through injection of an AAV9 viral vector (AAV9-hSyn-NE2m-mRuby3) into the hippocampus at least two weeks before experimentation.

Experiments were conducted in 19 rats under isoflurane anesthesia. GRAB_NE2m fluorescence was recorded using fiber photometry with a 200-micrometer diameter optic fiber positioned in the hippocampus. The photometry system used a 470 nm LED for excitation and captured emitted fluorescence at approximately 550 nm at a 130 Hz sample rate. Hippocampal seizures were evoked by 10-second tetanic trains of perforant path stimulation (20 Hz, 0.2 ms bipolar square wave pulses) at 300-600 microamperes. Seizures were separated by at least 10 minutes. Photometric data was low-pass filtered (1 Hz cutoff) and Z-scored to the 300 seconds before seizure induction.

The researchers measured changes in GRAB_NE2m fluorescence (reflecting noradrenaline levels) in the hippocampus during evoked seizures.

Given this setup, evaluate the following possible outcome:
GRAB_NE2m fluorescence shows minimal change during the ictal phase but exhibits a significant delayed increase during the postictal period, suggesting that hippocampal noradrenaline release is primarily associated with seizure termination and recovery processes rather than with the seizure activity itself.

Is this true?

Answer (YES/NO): NO